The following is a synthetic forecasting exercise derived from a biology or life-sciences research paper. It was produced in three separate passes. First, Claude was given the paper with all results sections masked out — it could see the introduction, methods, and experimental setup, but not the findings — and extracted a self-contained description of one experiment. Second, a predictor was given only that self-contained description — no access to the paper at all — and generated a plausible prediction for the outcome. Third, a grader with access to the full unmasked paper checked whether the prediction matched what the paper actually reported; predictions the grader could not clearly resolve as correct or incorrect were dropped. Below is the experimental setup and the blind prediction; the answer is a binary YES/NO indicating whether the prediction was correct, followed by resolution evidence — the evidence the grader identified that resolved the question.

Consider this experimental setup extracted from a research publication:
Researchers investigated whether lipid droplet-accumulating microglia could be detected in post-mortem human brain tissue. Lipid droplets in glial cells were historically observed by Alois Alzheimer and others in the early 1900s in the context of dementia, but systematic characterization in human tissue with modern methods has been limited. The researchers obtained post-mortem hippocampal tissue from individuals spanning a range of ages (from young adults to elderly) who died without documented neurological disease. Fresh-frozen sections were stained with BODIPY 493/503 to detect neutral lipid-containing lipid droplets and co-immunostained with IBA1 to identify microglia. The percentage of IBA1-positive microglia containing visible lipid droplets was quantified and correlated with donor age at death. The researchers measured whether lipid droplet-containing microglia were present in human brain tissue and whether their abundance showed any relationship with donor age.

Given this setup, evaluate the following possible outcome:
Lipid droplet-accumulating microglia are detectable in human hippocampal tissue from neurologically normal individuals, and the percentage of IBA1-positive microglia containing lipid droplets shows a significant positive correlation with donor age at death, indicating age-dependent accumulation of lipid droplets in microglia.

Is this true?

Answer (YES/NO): NO